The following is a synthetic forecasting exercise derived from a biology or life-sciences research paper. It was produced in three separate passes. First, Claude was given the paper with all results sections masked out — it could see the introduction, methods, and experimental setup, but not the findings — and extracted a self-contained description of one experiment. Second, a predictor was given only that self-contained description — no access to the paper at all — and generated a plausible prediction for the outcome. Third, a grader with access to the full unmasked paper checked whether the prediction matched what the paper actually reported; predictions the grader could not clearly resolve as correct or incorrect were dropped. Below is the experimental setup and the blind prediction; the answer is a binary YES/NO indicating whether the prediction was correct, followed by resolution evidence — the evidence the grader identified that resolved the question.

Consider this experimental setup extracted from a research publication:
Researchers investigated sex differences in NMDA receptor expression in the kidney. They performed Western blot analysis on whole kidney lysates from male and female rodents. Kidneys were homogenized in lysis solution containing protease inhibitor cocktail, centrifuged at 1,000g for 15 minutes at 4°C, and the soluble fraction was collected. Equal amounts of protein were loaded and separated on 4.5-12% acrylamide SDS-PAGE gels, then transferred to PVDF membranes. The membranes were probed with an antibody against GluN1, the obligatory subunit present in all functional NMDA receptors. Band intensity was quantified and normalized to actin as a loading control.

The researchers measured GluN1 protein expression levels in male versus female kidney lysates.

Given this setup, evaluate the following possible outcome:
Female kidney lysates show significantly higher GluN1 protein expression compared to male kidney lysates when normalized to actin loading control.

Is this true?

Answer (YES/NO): YES